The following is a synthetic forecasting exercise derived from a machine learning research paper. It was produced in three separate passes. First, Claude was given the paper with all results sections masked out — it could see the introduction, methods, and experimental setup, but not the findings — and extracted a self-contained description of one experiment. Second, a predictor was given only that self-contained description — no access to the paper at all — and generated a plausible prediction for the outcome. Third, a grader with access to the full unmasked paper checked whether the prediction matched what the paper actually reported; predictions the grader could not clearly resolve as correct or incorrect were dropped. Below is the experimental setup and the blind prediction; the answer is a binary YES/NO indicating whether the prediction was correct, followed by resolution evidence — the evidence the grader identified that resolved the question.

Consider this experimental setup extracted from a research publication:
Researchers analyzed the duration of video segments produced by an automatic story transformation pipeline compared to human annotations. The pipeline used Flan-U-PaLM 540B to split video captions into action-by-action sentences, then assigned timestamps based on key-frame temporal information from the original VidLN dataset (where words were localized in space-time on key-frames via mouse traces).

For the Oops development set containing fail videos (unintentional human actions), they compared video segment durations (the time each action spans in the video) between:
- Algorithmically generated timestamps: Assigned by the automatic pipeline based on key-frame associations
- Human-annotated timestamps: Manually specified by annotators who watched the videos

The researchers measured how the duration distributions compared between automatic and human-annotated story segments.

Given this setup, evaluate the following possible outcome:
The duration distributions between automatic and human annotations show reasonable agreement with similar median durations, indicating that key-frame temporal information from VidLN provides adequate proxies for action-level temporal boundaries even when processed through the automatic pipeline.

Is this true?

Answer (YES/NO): NO